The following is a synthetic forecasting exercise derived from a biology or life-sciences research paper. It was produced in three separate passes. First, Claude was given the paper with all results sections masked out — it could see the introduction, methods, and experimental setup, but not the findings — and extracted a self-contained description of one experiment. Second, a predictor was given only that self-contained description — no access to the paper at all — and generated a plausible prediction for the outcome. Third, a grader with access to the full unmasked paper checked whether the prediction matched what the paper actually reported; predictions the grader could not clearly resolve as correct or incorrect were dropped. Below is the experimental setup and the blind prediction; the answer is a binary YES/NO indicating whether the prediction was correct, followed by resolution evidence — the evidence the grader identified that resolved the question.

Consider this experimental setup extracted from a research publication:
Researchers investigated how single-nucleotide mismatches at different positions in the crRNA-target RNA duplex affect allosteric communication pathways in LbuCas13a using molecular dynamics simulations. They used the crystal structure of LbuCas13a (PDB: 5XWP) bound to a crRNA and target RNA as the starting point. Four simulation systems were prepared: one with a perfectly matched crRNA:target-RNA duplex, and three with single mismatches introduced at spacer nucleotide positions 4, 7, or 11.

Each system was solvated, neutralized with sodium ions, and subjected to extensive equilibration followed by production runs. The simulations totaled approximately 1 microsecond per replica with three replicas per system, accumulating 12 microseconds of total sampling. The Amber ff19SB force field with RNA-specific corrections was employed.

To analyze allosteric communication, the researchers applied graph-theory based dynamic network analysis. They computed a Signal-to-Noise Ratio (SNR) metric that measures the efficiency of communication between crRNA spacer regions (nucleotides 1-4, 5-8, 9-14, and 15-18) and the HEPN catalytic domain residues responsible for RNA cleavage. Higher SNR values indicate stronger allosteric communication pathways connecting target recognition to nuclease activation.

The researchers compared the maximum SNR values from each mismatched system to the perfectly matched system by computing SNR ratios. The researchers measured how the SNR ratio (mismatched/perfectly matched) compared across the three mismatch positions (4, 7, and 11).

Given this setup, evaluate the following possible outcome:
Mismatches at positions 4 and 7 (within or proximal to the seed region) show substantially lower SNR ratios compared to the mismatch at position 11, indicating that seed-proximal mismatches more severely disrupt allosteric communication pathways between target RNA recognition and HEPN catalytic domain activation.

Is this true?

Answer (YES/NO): NO